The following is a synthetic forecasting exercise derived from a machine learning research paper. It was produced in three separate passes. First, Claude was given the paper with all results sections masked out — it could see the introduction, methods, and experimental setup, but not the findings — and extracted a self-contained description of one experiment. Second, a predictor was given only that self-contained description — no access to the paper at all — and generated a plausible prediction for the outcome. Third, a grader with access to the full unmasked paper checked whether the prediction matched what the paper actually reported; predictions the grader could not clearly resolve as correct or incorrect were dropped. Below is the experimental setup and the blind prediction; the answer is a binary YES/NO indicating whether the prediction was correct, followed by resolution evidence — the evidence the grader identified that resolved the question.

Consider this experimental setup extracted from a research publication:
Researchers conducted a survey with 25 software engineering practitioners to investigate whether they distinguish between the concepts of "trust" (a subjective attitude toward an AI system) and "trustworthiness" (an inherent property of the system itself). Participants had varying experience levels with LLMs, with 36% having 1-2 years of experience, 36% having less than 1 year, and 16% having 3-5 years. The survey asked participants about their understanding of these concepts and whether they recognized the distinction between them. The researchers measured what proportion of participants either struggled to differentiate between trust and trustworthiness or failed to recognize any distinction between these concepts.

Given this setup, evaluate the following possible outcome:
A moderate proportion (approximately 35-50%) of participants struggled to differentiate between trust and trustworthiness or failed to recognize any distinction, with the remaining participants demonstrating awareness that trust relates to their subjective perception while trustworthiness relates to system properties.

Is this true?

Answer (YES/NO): NO